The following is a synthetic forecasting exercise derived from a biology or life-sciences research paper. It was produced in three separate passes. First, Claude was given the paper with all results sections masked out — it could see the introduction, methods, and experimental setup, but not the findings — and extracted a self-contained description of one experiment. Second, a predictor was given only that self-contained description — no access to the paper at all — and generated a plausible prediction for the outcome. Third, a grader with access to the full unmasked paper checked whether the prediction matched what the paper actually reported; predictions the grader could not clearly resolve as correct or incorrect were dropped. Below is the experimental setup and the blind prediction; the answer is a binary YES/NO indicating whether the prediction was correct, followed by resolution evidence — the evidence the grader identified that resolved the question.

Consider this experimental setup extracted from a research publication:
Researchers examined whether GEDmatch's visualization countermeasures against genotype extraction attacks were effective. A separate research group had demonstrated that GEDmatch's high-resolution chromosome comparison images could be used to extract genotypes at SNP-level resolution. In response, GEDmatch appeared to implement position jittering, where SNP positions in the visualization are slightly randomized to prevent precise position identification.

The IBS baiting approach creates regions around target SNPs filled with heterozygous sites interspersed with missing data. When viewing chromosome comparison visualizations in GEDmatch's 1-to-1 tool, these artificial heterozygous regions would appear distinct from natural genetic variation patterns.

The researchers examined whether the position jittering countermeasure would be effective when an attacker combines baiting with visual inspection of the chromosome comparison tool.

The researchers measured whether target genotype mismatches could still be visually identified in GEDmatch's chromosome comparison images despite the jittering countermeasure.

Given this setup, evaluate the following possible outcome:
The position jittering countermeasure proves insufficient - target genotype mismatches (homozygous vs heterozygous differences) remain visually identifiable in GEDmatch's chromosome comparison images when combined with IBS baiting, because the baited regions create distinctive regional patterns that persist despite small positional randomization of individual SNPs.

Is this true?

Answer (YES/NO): YES